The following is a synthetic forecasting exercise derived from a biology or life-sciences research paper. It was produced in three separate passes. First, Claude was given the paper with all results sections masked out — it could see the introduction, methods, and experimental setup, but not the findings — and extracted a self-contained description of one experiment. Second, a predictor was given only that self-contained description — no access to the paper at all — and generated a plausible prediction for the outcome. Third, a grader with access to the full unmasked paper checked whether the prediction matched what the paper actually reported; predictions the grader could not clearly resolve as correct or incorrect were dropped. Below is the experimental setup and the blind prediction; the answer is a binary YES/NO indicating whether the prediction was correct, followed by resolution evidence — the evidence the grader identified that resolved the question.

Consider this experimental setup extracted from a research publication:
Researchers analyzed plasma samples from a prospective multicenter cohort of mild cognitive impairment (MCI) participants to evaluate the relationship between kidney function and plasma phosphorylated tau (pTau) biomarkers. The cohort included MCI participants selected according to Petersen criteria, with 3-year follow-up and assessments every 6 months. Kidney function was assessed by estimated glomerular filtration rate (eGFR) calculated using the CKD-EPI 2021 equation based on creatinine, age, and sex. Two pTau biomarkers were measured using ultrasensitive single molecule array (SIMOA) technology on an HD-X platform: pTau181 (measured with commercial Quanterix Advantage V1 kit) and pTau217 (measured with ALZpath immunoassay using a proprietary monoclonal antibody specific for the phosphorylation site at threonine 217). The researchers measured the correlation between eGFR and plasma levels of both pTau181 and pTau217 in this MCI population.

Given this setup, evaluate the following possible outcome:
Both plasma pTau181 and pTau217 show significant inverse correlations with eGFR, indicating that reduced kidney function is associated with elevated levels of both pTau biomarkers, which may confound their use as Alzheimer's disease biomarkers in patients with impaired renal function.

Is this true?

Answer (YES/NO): NO